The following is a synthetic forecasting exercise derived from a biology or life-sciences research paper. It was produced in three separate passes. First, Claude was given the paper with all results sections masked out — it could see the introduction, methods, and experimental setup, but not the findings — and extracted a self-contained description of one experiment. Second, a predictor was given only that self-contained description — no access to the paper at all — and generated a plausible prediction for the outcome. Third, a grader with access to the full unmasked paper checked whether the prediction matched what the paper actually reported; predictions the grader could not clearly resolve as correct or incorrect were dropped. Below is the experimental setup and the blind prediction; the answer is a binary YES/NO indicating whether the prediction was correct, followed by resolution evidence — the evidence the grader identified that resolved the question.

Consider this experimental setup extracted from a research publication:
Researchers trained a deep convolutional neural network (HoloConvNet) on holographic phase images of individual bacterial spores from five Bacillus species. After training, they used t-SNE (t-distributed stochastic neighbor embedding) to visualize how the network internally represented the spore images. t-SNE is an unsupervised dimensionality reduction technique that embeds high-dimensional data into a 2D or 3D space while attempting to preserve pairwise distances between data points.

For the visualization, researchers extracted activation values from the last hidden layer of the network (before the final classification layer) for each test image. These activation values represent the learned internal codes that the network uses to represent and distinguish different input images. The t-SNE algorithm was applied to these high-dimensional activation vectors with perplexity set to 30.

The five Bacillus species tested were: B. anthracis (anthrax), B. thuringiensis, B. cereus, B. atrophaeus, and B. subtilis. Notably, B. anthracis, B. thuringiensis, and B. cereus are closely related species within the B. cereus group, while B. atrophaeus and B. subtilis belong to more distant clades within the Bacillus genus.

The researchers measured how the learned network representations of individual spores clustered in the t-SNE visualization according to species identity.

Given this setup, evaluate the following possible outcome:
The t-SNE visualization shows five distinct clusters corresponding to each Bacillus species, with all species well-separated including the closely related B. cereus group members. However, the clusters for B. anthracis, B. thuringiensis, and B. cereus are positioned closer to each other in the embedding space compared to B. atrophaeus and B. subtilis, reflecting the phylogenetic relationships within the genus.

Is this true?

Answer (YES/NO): YES